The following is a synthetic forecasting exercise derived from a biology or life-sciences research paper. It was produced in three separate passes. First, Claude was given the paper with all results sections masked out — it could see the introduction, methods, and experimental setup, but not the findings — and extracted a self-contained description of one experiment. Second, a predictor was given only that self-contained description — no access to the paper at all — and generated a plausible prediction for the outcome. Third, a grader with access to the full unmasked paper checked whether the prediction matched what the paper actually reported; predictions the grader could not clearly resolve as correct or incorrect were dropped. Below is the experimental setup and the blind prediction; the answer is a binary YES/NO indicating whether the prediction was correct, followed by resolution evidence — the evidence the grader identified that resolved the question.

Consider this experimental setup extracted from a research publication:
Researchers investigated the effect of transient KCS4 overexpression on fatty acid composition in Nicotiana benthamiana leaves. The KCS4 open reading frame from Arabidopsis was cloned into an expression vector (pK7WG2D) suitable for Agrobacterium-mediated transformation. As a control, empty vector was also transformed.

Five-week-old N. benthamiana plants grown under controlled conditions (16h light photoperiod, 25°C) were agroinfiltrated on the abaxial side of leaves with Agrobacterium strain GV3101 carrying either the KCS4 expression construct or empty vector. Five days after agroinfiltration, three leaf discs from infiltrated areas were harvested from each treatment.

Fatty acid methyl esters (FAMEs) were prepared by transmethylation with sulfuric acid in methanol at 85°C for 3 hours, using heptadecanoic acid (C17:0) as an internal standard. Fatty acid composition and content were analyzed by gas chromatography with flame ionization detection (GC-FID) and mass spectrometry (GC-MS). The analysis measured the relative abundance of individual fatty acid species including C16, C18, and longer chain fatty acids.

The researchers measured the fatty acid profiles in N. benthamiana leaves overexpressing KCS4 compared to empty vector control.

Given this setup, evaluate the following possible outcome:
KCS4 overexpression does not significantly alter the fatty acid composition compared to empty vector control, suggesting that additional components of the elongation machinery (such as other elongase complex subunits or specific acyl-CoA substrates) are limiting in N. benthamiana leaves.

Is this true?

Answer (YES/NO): NO